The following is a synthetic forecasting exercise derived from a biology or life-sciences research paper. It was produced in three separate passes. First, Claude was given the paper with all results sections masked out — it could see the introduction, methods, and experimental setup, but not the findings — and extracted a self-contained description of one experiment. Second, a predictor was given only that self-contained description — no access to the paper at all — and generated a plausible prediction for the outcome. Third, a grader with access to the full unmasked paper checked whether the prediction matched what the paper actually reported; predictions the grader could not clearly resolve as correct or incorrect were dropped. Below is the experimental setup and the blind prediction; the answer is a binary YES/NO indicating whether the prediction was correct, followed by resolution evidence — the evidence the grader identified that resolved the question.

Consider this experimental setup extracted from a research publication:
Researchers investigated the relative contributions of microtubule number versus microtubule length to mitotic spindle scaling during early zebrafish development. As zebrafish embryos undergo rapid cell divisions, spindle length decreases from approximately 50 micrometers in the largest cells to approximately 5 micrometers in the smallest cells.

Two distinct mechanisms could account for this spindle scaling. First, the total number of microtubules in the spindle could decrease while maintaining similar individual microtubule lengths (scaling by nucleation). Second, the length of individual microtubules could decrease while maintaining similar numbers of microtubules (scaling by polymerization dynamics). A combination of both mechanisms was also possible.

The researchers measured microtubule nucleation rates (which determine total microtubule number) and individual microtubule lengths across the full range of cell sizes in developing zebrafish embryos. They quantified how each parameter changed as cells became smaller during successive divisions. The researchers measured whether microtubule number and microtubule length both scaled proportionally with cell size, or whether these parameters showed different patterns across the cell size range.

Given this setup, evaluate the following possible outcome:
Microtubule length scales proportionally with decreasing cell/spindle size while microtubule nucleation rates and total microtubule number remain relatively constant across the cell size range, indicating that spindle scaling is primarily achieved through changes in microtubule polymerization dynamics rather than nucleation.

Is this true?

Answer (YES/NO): NO